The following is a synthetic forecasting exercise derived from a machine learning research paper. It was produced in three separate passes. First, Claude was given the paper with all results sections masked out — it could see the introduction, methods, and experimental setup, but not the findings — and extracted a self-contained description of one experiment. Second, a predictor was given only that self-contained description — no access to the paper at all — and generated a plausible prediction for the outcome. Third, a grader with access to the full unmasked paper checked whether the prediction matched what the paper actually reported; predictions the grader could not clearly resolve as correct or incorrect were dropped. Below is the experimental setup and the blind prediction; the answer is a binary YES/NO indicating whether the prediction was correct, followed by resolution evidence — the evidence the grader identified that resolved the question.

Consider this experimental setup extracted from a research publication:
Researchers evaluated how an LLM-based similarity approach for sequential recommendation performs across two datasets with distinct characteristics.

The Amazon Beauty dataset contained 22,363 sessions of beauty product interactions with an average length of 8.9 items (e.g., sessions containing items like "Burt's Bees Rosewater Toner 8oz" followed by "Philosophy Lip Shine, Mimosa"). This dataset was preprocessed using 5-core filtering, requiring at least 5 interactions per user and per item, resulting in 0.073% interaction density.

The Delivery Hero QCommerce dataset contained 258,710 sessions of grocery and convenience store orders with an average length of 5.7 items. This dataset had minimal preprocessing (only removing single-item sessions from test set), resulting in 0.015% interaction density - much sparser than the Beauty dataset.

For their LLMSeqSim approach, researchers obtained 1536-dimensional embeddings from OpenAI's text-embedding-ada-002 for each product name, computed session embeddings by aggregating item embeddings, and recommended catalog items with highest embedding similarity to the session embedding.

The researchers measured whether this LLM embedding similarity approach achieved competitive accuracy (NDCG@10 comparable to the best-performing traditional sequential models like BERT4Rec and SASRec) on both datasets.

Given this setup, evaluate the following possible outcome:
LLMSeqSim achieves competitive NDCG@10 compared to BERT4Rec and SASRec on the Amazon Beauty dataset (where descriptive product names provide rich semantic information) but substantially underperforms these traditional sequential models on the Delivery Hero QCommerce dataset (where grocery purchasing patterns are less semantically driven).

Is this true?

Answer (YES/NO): YES